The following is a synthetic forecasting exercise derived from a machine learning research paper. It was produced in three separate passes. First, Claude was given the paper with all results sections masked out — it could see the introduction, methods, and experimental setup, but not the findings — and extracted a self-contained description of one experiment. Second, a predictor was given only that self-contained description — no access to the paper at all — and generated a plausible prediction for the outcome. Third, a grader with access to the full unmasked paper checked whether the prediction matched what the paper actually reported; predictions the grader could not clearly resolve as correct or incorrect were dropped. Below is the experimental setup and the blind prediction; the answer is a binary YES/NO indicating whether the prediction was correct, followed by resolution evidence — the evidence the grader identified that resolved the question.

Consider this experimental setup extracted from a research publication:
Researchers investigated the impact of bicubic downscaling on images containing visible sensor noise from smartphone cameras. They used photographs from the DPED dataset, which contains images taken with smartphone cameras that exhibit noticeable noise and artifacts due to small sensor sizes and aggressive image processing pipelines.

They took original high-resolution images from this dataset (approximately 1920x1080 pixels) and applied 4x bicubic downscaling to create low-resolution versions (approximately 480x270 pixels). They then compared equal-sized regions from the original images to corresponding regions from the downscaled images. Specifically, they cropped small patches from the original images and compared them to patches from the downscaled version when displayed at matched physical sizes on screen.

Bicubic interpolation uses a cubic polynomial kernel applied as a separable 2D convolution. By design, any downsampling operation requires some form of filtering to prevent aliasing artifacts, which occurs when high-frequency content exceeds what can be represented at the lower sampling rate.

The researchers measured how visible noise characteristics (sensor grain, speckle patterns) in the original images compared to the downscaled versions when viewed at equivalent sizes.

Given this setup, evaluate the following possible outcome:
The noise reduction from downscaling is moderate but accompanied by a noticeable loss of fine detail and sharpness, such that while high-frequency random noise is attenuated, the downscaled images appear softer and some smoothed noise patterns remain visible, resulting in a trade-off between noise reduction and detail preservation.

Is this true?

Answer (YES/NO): NO